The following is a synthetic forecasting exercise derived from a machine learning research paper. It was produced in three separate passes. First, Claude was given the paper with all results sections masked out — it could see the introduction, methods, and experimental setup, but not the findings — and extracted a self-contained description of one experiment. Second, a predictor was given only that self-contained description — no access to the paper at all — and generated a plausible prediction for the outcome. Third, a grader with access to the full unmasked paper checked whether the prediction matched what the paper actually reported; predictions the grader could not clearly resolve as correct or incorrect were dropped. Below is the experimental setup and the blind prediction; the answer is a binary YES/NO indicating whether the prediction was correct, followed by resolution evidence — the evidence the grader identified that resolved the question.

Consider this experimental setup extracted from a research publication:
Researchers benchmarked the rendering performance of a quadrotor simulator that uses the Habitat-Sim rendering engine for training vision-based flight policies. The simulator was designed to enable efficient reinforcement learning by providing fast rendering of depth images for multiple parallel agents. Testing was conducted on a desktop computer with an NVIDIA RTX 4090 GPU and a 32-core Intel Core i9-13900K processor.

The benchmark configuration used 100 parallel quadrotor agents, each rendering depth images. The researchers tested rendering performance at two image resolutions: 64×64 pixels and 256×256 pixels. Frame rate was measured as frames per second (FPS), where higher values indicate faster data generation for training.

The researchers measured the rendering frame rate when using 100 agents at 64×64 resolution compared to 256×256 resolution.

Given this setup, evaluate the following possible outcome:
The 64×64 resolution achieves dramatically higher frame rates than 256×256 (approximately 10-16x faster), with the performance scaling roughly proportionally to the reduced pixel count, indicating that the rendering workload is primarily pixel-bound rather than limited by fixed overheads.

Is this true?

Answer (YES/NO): NO